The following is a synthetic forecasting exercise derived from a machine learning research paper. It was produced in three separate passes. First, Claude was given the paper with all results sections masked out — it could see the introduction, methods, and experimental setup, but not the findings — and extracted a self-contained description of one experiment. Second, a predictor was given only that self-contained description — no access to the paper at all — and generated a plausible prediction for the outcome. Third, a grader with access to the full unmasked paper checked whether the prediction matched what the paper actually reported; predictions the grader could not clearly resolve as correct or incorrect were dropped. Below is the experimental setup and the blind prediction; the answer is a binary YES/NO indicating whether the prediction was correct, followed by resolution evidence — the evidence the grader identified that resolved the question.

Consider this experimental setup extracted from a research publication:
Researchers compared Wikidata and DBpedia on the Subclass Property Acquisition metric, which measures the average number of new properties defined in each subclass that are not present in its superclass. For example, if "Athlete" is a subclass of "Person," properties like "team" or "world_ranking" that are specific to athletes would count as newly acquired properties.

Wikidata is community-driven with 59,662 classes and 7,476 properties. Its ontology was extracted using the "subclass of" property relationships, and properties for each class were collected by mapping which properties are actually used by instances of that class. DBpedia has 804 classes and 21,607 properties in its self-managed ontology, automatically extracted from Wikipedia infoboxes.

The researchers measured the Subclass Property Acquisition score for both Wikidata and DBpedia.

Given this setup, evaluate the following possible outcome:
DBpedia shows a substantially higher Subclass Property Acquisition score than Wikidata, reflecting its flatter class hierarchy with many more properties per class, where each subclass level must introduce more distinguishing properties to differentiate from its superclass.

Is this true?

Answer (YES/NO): YES